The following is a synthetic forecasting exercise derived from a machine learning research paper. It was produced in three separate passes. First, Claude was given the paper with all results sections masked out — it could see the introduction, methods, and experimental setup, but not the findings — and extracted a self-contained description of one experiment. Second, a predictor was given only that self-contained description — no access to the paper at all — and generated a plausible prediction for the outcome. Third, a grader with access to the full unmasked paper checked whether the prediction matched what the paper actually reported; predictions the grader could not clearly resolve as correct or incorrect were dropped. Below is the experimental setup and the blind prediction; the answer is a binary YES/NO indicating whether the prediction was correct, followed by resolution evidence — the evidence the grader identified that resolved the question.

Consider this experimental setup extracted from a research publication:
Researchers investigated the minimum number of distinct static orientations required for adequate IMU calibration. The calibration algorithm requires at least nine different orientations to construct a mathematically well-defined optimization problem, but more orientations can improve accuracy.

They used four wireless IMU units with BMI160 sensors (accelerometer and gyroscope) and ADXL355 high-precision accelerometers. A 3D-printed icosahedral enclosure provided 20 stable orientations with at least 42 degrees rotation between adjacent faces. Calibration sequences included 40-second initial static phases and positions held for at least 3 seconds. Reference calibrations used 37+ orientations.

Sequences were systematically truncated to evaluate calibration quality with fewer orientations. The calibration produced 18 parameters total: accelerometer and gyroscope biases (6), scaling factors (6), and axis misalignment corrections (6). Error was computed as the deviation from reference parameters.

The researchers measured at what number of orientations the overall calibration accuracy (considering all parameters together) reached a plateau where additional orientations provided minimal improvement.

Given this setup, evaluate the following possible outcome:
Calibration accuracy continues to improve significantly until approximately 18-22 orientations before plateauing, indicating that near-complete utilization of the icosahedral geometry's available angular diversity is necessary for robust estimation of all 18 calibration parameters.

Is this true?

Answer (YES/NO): NO